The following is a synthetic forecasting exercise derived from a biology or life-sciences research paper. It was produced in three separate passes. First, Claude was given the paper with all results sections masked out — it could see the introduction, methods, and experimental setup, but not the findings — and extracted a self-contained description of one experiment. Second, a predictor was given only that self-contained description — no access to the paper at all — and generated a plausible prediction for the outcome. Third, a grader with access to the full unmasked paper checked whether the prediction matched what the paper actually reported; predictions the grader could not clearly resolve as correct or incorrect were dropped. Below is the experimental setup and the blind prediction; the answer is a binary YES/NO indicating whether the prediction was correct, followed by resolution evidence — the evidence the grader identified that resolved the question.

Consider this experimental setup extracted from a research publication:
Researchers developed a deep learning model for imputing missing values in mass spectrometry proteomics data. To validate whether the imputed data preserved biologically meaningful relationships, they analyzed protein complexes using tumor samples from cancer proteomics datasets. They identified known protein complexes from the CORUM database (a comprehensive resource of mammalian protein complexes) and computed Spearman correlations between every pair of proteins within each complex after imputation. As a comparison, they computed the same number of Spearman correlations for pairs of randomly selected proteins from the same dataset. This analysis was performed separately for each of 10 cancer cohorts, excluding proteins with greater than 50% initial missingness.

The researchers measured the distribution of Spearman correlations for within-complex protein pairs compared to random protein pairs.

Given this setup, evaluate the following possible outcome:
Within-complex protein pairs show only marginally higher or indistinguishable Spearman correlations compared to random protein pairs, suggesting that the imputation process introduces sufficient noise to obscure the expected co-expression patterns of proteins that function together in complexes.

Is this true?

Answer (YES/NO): NO